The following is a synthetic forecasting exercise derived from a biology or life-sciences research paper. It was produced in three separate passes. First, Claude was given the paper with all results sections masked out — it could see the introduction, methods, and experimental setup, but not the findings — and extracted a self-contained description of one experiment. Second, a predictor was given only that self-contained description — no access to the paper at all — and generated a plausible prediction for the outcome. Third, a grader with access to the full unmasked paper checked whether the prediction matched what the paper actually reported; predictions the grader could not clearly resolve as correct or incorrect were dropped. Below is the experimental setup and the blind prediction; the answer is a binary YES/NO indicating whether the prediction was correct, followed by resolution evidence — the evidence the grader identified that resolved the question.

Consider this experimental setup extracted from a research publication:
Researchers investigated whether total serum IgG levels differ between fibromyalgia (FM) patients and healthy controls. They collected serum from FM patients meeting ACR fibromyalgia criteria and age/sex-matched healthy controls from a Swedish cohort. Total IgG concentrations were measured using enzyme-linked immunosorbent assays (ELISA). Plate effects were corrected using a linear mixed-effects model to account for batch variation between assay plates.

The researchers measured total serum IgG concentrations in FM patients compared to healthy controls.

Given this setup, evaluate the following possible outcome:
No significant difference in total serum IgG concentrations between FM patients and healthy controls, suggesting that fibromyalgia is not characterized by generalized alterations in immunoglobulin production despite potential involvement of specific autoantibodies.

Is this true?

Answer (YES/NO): YES